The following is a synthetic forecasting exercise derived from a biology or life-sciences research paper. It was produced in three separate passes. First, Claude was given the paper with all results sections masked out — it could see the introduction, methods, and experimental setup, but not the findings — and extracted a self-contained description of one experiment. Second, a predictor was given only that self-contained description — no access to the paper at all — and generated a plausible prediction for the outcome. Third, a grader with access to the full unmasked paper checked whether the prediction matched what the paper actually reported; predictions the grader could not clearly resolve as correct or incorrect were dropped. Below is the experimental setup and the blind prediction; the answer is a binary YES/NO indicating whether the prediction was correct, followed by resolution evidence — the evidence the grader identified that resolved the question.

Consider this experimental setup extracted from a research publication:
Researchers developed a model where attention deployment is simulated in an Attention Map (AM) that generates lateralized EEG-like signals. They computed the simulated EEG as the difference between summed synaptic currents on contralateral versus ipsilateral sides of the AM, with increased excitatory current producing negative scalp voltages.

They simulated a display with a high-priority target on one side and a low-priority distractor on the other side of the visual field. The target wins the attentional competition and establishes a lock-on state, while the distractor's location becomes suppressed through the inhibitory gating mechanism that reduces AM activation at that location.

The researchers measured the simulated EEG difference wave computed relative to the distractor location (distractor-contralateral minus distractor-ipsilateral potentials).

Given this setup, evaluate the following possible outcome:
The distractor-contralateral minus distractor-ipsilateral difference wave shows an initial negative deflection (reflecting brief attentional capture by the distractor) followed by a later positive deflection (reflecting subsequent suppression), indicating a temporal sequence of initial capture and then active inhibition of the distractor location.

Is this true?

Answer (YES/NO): NO